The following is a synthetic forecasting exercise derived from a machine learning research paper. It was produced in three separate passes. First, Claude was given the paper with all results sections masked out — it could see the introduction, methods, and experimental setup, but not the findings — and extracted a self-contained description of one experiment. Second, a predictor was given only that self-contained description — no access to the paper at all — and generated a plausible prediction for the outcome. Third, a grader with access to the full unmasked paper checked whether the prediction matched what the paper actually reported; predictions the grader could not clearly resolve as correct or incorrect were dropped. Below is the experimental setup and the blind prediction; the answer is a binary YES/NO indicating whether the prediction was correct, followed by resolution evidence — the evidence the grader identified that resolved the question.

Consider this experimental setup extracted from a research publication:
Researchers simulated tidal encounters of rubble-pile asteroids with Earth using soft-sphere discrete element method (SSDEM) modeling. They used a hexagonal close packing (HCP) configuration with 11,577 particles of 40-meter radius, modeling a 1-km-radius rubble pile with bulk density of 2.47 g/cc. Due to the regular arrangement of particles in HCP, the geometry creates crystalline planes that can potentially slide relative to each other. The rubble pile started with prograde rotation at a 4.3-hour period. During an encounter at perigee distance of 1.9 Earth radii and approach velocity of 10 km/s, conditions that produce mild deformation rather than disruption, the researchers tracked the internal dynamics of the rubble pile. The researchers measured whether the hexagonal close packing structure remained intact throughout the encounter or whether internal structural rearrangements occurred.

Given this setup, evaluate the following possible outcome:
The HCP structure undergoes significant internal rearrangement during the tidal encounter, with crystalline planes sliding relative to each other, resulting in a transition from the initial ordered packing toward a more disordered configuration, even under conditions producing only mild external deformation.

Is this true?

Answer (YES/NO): NO